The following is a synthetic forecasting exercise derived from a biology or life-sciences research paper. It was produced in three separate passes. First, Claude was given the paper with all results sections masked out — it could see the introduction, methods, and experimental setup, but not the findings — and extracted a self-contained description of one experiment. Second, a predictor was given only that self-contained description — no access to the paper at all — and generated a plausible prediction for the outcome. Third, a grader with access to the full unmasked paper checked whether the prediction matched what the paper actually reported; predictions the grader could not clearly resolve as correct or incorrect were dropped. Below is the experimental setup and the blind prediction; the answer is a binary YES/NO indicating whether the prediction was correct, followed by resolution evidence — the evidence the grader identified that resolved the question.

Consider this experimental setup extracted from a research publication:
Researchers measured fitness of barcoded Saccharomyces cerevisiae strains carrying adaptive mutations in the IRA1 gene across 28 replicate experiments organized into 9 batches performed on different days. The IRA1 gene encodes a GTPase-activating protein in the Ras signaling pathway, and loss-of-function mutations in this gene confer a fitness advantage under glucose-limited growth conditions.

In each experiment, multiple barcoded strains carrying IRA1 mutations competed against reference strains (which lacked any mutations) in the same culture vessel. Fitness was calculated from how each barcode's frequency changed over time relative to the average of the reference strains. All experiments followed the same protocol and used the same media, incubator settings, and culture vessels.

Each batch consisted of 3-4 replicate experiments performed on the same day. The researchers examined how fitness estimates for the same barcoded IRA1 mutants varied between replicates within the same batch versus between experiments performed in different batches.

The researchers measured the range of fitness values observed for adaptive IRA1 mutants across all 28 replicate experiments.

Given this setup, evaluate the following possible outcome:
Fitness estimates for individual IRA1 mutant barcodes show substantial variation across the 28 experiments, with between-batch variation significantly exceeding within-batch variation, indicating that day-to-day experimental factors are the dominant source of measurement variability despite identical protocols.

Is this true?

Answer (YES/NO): YES